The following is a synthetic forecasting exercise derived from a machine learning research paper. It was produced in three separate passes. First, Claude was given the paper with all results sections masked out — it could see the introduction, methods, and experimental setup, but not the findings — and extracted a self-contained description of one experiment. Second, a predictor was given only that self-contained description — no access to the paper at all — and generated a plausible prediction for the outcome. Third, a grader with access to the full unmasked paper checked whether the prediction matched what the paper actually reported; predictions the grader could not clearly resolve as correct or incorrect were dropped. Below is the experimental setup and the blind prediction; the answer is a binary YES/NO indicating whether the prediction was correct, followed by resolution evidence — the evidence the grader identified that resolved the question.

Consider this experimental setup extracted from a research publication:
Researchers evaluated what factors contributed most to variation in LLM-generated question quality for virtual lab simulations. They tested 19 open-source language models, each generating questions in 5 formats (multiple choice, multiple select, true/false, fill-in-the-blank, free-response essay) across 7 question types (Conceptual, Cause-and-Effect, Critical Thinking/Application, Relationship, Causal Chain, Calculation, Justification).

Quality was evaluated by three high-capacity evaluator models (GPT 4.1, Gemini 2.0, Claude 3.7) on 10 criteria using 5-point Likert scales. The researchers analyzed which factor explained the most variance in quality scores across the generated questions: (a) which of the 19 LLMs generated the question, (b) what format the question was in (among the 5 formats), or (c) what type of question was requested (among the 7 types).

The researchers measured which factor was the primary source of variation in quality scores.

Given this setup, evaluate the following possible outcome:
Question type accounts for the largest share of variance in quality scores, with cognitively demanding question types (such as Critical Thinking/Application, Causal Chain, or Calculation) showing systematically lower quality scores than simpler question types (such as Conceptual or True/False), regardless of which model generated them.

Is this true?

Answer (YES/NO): NO